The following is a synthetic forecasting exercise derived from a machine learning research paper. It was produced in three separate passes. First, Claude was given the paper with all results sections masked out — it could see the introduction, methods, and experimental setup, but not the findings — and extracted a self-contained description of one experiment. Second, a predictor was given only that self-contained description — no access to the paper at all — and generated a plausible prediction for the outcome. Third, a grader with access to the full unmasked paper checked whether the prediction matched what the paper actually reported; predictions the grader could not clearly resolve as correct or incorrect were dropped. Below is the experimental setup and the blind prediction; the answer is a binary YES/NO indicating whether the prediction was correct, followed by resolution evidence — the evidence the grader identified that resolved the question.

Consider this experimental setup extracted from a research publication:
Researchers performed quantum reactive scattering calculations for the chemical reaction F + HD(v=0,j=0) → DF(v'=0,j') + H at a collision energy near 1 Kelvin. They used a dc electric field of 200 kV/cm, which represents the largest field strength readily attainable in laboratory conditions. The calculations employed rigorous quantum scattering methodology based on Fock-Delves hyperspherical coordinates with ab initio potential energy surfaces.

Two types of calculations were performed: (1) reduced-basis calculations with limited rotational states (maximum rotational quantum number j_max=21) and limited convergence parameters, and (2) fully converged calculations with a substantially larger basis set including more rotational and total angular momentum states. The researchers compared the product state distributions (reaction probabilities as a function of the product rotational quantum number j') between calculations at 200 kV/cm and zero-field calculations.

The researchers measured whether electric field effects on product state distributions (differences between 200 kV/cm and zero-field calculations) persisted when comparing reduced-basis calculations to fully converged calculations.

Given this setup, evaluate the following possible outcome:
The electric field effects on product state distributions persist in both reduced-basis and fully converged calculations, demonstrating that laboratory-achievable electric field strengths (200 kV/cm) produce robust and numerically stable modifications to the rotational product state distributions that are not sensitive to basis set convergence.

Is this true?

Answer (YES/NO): NO